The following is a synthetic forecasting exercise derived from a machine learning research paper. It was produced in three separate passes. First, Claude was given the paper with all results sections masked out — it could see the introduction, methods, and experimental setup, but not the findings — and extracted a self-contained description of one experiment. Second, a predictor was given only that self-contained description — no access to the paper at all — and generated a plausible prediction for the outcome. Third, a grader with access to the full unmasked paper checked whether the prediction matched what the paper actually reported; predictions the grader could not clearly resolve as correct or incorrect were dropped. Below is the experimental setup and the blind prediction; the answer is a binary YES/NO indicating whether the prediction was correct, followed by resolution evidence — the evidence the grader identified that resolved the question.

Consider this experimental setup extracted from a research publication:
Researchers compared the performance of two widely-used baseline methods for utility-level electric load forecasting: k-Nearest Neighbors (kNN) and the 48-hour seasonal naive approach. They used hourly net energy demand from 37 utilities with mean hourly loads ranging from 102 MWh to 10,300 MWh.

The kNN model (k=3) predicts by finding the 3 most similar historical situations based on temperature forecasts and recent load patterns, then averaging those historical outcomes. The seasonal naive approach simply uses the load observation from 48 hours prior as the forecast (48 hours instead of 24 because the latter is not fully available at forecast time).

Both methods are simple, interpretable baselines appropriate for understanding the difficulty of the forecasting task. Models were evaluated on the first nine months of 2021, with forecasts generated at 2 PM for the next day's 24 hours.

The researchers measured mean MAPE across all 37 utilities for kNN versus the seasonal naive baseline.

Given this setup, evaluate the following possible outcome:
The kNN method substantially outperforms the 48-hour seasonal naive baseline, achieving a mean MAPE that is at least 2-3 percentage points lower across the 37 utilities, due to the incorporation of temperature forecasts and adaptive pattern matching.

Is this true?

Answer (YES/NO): YES